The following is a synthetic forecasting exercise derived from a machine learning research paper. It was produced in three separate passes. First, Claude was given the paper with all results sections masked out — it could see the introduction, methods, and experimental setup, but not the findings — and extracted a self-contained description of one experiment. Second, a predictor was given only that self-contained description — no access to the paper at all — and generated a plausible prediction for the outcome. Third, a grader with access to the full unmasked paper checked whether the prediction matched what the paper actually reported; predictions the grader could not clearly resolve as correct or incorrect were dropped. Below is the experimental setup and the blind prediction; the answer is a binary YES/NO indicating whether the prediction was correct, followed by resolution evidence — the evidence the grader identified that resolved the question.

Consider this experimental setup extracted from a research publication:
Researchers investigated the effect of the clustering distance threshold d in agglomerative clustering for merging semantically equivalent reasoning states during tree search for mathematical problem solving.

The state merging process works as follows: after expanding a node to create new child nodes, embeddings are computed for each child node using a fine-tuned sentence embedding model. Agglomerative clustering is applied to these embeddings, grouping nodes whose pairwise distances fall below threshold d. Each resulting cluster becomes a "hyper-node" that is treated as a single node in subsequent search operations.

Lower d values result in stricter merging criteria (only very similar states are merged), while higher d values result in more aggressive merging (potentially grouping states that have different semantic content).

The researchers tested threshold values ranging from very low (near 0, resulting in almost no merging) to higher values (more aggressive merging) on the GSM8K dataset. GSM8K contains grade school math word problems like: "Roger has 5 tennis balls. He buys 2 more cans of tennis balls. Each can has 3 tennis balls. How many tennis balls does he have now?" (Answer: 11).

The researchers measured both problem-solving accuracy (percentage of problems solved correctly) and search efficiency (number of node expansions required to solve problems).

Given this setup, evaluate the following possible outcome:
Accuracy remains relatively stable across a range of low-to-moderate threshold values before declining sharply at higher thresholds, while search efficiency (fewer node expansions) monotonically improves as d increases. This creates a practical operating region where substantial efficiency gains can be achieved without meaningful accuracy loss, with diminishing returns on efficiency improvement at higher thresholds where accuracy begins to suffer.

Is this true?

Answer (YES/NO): NO